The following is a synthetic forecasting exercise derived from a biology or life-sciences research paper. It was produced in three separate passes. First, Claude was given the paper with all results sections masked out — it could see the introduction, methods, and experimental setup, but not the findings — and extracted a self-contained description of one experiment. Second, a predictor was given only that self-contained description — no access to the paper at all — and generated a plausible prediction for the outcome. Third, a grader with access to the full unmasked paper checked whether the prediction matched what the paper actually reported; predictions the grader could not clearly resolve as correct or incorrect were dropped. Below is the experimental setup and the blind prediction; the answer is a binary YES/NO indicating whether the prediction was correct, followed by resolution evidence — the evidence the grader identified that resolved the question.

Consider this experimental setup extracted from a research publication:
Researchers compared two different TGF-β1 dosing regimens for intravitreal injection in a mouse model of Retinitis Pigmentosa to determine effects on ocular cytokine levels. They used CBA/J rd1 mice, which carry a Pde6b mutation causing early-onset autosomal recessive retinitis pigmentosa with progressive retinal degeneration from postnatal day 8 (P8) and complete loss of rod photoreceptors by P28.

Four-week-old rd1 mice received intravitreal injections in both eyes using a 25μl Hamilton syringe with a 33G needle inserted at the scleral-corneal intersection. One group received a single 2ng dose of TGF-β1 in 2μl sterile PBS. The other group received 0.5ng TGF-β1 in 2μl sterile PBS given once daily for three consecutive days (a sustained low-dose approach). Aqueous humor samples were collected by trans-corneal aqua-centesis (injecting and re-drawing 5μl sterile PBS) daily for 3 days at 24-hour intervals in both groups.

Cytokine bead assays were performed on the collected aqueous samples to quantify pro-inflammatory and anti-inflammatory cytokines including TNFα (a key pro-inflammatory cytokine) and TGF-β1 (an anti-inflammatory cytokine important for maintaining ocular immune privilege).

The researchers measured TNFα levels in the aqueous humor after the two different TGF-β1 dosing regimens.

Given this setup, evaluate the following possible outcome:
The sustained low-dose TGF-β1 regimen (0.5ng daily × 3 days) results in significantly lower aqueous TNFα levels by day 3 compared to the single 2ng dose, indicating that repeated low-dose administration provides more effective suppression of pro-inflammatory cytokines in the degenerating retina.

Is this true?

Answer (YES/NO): YES